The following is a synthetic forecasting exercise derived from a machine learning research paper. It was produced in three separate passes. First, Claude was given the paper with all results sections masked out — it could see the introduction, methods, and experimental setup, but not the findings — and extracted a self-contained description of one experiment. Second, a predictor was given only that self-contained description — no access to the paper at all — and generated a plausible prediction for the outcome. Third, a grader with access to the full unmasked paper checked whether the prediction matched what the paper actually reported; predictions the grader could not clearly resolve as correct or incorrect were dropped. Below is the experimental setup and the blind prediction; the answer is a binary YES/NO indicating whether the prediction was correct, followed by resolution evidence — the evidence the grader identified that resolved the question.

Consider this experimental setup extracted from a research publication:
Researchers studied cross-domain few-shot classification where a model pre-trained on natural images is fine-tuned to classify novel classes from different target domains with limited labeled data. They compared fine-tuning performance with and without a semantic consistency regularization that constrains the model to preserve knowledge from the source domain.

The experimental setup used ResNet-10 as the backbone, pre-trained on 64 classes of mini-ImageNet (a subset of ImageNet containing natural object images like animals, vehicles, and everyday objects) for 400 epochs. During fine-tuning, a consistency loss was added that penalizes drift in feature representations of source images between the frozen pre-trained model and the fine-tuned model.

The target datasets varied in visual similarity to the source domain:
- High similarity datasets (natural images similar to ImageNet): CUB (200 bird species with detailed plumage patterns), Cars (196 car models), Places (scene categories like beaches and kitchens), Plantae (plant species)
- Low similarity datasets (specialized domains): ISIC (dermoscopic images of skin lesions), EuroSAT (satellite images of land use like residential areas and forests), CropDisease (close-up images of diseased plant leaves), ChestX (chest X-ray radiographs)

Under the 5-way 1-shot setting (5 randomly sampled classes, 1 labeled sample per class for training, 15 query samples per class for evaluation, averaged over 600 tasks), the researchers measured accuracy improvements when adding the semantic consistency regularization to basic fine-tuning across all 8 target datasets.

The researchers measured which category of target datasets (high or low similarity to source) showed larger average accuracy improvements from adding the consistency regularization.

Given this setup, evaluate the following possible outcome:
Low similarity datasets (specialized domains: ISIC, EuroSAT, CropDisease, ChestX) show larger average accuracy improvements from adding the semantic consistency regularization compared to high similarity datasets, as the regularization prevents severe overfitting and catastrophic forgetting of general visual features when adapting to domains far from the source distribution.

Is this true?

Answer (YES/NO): YES